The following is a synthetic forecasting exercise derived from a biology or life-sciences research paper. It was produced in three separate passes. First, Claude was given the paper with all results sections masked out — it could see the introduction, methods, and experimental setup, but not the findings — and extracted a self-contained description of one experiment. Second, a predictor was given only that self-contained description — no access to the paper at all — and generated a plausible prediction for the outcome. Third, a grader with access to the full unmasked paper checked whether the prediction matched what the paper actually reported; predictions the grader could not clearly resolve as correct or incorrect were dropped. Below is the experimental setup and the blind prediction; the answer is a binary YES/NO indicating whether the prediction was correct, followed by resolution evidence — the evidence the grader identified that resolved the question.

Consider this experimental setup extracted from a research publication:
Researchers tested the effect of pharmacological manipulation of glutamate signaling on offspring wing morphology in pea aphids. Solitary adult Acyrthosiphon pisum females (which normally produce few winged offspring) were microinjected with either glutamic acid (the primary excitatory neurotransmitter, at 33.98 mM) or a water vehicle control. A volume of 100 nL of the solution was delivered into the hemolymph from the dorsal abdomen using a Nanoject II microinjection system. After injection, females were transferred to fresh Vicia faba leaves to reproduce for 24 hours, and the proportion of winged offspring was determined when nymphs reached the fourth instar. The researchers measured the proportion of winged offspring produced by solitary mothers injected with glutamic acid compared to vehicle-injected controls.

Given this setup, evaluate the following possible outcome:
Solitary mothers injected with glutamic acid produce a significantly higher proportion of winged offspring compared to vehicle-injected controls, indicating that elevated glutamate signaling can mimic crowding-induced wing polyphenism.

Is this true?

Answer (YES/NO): YES